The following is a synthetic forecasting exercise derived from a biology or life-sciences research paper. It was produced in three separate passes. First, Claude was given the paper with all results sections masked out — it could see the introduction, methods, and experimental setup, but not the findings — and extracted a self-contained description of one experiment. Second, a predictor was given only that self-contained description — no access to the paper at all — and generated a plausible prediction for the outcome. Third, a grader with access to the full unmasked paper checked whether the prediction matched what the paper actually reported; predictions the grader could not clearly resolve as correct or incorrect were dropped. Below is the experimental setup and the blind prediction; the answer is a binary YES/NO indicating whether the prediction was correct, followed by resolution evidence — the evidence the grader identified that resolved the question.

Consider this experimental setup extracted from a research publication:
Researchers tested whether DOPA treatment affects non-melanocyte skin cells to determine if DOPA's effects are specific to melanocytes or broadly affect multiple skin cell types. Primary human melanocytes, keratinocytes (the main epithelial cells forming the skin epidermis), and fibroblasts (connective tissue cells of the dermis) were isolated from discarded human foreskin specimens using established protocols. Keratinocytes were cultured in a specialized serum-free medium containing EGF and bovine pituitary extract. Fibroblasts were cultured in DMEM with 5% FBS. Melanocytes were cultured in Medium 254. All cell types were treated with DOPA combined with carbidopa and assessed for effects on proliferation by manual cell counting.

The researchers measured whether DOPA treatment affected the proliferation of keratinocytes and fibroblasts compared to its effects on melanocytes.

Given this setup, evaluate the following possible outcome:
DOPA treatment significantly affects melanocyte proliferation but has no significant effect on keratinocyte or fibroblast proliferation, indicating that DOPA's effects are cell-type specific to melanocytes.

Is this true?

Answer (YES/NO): NO